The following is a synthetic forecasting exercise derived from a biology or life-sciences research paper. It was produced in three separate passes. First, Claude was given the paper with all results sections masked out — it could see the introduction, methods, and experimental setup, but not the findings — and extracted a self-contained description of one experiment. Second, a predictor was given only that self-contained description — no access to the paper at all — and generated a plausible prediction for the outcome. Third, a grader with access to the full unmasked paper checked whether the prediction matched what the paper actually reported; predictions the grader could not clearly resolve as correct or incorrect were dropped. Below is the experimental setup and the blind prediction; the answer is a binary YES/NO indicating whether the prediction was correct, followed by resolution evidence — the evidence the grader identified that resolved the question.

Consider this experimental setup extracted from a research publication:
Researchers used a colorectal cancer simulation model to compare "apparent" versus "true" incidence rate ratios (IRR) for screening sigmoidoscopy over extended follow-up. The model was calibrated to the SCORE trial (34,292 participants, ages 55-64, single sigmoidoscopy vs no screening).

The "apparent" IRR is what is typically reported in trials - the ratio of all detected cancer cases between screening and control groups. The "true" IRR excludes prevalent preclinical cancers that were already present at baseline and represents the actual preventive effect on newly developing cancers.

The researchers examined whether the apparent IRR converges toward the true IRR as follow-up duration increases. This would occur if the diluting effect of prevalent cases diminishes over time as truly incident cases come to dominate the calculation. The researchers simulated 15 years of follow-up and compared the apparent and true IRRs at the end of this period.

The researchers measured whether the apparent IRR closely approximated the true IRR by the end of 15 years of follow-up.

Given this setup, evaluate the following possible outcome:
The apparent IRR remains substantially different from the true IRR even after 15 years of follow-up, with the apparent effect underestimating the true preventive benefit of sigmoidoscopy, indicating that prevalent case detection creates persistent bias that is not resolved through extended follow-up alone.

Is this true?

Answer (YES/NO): YES